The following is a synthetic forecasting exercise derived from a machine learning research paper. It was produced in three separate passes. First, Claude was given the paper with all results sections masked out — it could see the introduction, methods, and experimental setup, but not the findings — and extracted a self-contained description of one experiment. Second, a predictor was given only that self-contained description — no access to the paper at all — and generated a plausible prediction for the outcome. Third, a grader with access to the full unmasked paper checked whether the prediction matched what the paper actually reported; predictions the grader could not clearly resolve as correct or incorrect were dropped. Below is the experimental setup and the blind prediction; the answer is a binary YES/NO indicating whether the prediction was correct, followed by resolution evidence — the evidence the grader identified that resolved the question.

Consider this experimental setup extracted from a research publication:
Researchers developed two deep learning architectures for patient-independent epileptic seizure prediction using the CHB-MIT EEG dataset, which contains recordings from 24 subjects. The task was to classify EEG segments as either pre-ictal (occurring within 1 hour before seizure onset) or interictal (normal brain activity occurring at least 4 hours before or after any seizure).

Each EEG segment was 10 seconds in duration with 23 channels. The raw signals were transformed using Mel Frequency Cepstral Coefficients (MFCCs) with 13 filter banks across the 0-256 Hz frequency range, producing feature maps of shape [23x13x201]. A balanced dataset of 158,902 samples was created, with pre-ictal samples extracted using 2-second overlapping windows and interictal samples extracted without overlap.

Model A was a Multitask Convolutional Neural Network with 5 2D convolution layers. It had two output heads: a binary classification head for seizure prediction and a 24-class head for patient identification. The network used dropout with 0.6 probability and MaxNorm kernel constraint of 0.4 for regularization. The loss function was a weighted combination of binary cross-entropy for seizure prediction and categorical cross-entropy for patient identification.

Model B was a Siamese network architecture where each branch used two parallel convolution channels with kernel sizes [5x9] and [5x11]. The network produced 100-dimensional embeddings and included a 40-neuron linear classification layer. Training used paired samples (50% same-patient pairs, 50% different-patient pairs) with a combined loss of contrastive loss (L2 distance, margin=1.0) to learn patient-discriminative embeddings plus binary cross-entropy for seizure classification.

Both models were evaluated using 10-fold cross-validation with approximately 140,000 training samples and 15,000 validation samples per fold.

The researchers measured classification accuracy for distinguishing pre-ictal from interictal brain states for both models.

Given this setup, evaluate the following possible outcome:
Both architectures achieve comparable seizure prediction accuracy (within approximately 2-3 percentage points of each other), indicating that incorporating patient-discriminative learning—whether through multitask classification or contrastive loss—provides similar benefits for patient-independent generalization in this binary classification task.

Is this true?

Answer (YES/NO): NO